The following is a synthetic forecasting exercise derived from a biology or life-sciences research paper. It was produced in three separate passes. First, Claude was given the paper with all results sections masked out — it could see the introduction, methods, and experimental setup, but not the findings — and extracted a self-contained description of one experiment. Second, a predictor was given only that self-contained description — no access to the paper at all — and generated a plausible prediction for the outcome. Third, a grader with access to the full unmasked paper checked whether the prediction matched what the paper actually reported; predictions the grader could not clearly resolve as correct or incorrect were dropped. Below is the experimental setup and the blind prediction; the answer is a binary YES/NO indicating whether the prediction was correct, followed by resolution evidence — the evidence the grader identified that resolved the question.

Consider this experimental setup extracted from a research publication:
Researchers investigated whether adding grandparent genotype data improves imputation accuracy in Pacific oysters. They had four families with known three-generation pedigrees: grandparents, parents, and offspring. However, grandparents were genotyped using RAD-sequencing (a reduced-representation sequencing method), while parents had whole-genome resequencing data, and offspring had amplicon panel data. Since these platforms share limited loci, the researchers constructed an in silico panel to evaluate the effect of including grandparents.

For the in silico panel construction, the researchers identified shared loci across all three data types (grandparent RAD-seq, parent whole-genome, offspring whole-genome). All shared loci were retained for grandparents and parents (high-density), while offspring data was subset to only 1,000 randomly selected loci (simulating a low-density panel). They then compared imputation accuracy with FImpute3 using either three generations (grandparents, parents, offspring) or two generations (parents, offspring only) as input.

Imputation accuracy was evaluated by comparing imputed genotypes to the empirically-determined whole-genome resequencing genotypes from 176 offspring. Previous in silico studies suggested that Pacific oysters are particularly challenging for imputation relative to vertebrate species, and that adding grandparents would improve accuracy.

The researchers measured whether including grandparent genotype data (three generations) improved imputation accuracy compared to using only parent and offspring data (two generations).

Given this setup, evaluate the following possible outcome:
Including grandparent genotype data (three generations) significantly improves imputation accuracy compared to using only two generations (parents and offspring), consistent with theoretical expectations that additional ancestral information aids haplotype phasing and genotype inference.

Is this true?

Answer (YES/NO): YES